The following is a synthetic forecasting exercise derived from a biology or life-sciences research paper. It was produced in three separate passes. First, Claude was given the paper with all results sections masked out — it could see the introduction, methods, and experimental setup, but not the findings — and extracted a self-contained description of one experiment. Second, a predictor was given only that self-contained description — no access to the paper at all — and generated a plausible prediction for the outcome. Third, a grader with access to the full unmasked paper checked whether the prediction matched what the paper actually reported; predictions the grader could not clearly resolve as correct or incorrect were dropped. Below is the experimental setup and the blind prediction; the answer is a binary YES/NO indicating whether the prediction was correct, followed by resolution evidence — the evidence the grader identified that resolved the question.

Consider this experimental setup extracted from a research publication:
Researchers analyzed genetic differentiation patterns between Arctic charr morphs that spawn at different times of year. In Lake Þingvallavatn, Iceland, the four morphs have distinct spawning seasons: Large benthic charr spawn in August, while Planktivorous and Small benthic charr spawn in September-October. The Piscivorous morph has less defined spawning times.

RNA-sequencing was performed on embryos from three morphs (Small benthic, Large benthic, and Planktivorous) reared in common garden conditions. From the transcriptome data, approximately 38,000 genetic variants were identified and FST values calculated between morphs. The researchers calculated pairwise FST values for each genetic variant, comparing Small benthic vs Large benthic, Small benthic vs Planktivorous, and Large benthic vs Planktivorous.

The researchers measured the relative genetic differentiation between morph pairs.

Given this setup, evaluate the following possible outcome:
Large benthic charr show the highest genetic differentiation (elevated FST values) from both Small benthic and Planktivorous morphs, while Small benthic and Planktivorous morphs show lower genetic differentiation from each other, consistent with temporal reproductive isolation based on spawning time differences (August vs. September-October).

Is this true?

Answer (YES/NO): NO